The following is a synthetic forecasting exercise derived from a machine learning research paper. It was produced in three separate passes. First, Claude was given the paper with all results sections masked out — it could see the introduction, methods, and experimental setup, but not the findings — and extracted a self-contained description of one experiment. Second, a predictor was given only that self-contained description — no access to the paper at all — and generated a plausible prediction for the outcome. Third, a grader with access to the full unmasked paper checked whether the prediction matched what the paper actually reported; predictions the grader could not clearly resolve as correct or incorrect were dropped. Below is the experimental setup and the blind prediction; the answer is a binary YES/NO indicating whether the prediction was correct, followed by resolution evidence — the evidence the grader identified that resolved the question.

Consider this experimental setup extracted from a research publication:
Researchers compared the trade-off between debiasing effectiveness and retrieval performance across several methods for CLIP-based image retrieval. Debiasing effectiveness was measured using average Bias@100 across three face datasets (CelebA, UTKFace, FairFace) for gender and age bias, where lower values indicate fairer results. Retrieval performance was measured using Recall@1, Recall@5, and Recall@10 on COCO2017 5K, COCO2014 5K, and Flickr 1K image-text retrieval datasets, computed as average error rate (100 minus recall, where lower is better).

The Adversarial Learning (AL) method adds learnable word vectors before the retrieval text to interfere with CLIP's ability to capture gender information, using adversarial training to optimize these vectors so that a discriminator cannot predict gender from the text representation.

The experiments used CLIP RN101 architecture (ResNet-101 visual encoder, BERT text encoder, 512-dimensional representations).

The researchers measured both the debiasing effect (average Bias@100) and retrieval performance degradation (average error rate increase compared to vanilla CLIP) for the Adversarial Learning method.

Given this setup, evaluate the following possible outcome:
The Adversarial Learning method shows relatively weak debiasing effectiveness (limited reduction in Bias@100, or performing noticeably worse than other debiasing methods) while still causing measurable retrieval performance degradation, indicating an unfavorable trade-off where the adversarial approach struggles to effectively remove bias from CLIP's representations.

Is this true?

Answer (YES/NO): YES